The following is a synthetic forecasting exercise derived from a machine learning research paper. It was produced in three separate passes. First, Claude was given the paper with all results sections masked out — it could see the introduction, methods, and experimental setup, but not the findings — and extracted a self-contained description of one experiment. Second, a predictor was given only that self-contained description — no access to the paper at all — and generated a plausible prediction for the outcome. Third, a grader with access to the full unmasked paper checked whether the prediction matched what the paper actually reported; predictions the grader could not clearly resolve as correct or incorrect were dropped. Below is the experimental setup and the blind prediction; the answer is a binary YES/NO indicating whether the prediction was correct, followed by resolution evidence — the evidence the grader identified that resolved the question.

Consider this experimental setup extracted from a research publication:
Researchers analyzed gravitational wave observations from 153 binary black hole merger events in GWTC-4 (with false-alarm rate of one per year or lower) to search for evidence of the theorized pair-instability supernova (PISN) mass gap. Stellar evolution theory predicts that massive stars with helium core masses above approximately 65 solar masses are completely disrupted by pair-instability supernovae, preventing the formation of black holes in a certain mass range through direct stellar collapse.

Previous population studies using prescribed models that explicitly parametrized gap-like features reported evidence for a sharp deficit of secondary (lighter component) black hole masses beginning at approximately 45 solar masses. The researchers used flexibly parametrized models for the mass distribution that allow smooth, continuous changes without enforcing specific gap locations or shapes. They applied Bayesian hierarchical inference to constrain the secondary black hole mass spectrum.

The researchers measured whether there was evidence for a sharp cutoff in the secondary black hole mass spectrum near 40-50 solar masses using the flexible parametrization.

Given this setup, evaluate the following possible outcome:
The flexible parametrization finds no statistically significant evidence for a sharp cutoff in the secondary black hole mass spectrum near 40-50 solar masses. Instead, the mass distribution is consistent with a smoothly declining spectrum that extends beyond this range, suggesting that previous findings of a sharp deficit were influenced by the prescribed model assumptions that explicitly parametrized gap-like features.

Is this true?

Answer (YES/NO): YES